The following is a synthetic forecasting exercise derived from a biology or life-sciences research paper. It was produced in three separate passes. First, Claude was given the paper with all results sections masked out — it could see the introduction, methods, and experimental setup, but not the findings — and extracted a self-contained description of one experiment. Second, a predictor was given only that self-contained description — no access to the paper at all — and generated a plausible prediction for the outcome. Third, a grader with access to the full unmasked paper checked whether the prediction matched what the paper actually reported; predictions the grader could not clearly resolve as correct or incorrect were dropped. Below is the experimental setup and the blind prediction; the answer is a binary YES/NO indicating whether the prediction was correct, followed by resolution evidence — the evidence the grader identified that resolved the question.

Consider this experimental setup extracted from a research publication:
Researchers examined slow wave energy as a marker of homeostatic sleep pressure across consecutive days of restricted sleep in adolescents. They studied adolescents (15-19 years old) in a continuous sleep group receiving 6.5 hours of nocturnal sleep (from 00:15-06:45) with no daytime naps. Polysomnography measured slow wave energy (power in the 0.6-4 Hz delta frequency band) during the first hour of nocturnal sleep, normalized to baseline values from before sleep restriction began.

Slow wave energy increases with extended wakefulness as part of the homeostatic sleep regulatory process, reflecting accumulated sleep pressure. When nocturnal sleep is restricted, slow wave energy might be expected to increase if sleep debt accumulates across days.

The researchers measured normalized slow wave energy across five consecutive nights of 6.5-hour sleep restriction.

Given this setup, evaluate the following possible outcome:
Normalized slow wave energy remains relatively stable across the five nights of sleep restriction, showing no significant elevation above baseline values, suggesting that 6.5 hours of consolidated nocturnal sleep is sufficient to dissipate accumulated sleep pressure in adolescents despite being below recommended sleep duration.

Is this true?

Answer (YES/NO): NO